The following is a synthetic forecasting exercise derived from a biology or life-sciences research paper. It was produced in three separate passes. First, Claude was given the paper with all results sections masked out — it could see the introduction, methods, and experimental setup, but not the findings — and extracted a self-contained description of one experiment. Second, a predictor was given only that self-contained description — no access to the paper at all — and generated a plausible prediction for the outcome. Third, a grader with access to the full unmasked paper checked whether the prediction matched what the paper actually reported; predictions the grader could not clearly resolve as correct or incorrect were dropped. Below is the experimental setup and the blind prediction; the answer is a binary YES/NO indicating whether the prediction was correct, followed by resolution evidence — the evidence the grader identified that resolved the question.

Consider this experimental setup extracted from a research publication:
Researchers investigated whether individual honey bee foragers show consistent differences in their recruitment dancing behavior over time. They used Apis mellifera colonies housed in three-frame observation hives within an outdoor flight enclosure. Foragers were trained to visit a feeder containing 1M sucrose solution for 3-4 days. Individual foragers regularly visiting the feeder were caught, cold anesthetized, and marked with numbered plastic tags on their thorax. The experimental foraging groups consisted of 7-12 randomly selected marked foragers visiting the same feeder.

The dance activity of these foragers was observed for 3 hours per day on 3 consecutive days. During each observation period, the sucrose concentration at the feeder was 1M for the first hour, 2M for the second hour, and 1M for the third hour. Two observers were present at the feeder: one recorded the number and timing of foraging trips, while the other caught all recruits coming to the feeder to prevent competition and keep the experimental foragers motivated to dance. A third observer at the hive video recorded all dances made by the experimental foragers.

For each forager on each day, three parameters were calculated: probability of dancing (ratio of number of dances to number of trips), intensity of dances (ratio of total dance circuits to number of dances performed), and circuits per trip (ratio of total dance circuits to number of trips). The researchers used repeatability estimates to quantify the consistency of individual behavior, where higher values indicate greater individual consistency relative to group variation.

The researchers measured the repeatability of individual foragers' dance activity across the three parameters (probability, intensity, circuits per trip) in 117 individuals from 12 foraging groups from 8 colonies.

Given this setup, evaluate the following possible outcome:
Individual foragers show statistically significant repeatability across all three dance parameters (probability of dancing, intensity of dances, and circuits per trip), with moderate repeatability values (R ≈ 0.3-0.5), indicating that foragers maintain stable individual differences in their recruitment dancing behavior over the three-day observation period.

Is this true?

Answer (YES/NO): NO